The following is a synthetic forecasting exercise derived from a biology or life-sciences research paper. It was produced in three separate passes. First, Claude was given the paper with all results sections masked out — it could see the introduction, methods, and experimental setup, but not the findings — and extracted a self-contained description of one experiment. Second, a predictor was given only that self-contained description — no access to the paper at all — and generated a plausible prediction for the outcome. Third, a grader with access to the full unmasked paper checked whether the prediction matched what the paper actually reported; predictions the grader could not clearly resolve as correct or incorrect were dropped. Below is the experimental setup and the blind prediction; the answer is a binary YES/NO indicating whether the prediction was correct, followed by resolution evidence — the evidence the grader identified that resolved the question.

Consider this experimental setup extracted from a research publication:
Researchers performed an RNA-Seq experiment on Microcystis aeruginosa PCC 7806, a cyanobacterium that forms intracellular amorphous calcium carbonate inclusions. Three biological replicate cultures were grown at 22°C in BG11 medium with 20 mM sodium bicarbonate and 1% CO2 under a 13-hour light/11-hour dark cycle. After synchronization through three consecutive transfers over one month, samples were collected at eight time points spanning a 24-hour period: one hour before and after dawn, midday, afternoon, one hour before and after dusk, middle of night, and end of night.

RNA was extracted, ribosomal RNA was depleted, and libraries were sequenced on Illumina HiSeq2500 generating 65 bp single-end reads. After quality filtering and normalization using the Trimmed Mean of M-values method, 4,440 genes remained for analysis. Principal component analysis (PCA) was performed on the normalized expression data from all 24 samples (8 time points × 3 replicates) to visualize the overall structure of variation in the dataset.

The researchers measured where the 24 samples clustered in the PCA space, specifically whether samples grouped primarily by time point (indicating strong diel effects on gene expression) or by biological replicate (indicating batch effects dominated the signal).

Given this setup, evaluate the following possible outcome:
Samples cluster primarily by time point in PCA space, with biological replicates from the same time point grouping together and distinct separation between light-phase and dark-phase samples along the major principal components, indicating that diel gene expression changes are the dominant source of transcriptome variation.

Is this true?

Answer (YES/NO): YES